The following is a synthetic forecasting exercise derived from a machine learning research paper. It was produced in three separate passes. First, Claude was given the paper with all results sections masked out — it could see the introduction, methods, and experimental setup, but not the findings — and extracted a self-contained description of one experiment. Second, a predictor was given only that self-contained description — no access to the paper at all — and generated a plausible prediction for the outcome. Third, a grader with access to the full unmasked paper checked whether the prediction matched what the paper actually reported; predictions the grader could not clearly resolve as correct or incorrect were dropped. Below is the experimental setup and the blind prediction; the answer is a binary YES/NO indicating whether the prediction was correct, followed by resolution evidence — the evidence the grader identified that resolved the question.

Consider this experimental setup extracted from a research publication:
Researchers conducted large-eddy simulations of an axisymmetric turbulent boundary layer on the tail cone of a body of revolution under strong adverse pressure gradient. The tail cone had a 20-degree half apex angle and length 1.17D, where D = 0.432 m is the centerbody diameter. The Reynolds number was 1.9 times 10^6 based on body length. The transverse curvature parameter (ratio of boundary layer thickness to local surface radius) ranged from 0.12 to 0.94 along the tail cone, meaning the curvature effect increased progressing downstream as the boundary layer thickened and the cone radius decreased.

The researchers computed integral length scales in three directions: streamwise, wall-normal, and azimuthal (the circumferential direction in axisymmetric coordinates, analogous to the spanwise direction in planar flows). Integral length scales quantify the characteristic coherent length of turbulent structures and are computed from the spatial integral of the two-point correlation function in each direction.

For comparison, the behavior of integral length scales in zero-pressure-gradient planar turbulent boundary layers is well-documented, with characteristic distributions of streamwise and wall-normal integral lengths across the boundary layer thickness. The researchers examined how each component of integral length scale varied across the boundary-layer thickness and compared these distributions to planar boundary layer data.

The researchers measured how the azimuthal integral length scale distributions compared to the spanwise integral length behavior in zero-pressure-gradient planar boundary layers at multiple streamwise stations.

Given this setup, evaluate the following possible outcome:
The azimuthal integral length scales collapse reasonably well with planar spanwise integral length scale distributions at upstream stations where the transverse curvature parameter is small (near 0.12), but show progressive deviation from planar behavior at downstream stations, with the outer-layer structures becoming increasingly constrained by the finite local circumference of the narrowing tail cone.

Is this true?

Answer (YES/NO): NO